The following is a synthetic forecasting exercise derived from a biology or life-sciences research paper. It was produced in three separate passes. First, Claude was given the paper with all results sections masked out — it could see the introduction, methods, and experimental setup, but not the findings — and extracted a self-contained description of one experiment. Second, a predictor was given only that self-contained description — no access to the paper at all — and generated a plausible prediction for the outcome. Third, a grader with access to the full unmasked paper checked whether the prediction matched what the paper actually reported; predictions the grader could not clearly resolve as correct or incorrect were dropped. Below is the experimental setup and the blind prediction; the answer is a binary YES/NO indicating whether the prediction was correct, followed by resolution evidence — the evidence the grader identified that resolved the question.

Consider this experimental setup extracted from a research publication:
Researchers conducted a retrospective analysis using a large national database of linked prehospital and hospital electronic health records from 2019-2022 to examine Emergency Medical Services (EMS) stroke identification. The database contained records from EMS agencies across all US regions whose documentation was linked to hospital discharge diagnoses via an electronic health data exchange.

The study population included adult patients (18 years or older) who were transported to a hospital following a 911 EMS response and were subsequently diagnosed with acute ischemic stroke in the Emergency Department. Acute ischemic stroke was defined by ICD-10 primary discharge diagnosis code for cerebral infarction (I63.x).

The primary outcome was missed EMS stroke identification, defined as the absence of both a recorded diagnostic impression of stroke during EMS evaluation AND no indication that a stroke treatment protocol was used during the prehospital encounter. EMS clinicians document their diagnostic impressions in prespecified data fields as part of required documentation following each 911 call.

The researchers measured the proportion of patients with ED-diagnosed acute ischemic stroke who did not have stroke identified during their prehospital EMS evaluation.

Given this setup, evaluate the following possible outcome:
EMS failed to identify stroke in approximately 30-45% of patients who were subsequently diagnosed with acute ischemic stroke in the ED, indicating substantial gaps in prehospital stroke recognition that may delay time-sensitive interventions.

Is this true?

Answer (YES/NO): YES